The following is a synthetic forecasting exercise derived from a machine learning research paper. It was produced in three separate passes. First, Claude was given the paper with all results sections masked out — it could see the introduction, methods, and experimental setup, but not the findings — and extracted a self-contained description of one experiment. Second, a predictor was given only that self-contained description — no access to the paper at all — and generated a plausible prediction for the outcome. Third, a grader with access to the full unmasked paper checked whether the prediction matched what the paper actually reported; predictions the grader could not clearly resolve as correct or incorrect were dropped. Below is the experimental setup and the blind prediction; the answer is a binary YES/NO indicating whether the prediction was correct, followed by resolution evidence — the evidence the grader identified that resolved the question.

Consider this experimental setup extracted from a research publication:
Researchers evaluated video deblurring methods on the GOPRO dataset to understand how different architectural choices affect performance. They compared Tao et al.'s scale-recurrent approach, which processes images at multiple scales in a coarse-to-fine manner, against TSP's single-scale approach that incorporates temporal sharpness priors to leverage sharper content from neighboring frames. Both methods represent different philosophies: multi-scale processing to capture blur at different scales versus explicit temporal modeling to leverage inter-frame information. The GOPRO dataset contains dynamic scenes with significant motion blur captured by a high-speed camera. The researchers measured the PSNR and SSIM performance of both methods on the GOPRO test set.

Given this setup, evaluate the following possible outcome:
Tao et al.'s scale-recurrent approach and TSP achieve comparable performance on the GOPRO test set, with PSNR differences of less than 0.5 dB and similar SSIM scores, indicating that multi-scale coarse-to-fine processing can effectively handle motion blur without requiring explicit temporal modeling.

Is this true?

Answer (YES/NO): NO